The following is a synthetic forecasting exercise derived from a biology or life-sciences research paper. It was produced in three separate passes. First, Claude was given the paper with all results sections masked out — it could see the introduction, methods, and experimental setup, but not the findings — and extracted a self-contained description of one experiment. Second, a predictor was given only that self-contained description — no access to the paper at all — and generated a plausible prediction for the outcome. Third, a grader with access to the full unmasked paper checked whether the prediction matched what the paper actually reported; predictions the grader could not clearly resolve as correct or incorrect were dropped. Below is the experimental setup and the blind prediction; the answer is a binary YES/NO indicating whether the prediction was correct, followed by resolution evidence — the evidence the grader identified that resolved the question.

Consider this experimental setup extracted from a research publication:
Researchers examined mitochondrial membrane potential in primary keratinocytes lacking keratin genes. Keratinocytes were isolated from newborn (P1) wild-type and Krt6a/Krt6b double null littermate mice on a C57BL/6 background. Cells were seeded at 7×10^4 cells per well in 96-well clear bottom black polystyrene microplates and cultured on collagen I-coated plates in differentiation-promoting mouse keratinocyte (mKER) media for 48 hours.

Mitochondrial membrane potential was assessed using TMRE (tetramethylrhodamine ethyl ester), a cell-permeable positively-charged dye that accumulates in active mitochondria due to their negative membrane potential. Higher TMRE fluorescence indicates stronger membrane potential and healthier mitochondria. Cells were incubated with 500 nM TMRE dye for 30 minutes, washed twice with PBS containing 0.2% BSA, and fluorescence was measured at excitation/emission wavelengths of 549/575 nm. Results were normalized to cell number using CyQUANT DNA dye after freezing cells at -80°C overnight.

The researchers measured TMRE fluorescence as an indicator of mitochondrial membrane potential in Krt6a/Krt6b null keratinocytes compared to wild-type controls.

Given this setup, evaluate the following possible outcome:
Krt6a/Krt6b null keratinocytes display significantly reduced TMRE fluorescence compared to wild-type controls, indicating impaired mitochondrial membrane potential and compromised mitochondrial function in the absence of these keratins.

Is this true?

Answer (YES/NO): YES